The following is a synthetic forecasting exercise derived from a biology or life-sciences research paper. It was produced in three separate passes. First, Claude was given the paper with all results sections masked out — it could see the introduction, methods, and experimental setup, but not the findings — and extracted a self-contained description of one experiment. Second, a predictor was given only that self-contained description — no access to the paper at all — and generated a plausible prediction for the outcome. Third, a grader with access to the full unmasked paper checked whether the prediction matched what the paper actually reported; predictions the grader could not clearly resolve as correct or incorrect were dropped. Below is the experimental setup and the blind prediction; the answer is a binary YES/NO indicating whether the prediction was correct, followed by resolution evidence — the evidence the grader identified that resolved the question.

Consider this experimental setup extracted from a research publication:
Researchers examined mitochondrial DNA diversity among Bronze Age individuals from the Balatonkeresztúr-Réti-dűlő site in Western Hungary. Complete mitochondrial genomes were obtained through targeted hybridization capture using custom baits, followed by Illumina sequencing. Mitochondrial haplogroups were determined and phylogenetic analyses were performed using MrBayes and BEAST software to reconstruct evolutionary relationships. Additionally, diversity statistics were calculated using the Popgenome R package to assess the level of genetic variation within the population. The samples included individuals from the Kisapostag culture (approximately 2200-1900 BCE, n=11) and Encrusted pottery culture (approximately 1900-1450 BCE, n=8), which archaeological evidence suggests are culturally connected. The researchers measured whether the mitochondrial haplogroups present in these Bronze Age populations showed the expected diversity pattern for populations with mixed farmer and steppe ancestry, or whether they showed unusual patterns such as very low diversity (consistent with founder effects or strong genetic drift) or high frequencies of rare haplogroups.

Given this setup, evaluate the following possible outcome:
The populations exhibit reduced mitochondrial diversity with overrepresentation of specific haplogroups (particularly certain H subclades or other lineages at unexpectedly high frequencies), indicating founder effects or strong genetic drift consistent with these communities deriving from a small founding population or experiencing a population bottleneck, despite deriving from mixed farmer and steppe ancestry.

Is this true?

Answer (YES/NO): NO